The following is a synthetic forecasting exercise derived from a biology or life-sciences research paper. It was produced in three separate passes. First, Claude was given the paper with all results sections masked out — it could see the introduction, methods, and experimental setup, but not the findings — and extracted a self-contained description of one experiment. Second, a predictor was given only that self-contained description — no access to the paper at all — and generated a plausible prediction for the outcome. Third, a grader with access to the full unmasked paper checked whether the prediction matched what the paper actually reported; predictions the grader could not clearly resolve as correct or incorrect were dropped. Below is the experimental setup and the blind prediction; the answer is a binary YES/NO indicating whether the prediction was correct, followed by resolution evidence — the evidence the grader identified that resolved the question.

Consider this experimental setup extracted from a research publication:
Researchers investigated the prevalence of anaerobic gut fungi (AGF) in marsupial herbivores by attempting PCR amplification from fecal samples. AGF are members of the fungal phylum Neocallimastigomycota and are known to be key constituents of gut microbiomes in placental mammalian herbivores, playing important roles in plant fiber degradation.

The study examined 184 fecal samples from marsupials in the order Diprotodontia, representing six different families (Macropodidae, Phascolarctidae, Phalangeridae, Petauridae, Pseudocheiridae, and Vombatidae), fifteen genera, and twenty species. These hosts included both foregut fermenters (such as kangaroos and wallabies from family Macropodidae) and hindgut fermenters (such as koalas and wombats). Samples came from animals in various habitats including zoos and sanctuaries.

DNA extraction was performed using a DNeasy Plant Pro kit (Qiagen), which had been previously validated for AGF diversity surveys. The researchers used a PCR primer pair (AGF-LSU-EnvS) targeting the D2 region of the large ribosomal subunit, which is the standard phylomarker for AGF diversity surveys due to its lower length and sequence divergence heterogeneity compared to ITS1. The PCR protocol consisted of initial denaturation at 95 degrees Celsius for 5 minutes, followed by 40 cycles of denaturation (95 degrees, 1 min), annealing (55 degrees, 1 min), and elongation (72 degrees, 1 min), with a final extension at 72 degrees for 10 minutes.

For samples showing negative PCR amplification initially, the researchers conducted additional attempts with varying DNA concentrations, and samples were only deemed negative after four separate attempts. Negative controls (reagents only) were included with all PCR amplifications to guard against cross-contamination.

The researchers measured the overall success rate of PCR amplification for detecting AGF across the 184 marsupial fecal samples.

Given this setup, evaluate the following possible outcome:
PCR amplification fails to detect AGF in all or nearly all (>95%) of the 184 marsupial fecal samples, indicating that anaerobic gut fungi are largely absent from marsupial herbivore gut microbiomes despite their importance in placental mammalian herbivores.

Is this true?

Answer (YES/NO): NO